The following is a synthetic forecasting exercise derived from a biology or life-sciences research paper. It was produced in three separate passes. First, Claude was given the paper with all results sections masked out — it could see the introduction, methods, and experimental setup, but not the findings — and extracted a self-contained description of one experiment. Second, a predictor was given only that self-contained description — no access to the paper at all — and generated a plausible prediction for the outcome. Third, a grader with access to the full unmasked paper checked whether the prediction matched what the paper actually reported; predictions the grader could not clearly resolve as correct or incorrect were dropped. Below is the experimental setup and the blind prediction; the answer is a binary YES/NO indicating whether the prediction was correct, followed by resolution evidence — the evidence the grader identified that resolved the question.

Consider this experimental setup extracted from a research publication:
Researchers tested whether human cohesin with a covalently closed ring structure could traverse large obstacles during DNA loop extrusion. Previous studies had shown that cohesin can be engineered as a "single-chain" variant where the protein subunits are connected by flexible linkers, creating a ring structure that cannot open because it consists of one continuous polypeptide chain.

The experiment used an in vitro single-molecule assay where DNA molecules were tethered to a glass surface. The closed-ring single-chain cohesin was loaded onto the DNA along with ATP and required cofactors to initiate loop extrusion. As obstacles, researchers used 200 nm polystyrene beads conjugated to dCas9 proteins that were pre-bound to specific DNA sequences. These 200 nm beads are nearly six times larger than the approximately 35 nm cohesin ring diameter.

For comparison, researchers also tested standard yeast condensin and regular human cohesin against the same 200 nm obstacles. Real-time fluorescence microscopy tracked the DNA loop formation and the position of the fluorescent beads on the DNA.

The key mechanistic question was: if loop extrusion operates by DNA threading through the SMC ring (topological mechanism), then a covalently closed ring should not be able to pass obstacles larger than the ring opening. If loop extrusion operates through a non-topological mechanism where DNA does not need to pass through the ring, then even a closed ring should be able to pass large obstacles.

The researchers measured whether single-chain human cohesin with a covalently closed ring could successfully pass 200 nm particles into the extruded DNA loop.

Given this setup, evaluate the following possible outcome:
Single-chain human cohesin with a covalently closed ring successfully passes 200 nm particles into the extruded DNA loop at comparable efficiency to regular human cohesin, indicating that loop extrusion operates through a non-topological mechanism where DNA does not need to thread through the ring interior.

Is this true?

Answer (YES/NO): YES